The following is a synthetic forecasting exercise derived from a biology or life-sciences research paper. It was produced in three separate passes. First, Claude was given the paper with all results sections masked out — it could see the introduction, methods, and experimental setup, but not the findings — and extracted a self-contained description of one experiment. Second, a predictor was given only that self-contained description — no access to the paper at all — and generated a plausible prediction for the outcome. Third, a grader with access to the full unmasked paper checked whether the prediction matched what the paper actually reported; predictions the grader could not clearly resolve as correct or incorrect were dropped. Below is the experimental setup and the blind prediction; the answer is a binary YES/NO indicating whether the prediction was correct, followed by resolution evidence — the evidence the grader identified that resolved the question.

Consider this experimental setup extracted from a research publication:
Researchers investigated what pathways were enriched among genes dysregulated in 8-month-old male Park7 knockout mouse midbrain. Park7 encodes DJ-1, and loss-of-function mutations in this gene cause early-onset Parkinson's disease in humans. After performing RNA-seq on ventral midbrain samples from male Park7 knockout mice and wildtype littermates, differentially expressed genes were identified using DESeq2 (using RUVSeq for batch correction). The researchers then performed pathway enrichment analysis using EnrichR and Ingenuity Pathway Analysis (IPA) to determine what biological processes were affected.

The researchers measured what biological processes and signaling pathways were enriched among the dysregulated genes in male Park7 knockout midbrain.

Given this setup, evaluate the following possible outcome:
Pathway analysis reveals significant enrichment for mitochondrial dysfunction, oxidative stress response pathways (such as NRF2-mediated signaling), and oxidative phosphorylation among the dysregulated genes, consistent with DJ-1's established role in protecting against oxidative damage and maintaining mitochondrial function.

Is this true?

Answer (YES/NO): NO